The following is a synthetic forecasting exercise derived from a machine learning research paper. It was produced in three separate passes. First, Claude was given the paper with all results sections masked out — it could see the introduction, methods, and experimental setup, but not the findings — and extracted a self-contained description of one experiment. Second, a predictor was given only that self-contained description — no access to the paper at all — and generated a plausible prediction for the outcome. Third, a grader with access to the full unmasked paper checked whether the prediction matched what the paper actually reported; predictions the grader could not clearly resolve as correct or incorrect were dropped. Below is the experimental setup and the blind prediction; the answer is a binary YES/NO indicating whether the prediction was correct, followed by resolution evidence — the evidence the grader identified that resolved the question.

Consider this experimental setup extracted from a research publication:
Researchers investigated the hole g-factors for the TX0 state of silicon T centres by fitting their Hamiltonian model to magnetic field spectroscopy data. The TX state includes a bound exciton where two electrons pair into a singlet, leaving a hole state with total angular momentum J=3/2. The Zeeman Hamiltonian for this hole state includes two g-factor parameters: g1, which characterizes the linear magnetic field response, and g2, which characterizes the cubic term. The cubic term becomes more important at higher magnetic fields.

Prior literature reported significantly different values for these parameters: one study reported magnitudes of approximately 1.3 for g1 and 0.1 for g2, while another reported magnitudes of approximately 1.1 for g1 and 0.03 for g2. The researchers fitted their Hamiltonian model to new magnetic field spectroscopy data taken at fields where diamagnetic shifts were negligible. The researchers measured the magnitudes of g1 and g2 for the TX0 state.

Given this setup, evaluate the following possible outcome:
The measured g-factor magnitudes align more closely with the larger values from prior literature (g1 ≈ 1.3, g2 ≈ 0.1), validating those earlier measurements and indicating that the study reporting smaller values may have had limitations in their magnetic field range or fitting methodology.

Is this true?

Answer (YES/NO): NO